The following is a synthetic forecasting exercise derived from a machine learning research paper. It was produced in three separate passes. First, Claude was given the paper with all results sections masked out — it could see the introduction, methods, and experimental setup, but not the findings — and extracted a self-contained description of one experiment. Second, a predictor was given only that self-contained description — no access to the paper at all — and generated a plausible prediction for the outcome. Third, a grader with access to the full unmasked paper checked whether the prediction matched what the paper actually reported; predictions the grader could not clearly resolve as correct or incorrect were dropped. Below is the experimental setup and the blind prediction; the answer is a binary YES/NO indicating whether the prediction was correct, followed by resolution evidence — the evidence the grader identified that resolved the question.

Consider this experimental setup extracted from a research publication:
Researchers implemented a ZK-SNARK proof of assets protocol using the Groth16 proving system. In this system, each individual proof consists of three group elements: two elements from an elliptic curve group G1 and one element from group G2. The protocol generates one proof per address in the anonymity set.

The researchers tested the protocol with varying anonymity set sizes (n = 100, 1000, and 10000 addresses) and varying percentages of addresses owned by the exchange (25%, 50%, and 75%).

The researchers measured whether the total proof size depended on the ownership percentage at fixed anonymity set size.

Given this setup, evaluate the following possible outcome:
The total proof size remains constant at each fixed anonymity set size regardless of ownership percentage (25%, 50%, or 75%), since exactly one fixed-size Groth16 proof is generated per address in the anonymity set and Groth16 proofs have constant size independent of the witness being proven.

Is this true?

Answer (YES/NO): YES